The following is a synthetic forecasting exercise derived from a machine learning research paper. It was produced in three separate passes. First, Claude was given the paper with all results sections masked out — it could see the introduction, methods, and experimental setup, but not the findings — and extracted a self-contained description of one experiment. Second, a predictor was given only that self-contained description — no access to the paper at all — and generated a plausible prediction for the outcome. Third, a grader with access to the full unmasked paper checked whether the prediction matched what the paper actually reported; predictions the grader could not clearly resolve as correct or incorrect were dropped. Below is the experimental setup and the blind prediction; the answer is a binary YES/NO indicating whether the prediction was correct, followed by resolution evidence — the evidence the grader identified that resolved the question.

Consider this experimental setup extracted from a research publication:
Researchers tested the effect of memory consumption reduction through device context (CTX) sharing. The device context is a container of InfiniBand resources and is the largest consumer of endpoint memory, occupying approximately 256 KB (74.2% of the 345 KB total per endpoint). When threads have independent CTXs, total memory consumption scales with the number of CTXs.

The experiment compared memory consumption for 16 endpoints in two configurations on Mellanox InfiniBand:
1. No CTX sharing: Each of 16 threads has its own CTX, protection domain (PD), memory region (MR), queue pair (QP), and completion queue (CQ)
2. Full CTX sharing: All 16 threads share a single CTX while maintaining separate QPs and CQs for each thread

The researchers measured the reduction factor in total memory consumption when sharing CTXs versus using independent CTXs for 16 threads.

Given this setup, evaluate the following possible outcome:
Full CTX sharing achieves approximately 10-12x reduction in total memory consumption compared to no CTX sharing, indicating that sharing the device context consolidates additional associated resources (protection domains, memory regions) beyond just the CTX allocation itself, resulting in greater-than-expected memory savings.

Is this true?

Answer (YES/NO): NO